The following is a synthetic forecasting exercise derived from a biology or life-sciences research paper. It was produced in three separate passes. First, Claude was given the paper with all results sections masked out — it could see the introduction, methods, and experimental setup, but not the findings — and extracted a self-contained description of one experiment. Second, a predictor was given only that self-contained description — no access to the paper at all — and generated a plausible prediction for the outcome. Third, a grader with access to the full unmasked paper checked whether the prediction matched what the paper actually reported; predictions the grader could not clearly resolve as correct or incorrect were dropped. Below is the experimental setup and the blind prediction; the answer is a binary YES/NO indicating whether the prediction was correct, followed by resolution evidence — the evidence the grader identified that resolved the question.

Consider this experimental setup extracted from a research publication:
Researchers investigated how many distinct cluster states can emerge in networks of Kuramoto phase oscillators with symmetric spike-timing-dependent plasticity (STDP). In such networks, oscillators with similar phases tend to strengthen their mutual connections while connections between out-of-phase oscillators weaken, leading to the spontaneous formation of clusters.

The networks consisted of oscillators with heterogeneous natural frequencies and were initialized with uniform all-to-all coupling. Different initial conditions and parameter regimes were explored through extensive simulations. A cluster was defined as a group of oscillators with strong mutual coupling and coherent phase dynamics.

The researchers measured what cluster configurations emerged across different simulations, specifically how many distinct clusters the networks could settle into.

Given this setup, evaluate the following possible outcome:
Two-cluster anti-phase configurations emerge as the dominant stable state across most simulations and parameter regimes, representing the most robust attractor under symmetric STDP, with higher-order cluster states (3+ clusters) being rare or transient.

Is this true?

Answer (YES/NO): NO